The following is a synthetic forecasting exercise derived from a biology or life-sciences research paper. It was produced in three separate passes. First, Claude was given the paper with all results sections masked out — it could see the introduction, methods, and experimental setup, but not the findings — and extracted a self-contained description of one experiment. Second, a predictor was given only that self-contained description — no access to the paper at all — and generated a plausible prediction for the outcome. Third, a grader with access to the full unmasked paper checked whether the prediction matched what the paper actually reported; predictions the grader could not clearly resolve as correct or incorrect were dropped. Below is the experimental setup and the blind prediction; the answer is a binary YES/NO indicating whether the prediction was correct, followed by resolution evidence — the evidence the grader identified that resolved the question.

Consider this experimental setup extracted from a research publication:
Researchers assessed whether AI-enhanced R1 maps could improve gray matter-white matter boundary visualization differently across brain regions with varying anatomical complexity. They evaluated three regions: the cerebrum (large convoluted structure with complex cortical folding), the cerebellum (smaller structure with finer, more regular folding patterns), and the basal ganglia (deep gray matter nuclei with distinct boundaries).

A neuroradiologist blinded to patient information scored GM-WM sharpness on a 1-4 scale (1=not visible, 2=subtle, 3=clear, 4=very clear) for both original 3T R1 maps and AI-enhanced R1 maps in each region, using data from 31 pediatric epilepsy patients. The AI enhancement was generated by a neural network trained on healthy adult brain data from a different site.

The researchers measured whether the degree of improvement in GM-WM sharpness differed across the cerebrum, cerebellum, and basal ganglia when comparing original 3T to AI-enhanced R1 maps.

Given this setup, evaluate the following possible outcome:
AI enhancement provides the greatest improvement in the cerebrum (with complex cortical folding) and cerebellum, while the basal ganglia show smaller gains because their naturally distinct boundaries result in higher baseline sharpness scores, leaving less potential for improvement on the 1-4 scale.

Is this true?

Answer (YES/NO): NO